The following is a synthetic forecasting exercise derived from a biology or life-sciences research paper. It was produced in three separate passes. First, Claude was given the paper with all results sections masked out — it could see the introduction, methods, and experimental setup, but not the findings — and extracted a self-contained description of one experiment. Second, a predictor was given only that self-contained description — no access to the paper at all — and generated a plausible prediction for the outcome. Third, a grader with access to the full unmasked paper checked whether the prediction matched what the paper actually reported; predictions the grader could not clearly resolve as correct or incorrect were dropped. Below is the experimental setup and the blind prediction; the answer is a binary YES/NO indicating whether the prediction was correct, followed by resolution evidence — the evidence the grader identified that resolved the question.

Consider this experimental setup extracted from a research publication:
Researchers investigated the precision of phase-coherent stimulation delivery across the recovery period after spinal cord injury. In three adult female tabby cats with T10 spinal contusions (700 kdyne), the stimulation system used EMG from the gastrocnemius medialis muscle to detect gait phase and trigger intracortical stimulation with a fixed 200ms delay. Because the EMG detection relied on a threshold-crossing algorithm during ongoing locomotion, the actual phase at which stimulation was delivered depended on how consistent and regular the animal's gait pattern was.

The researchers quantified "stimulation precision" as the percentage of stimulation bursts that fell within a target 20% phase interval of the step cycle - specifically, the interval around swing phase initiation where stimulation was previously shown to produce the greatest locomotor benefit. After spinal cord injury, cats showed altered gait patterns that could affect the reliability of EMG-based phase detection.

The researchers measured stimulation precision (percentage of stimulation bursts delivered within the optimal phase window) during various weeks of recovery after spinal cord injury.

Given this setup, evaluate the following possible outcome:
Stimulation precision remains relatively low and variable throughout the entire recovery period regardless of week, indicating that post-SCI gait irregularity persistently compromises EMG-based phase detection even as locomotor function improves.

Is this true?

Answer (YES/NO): NO